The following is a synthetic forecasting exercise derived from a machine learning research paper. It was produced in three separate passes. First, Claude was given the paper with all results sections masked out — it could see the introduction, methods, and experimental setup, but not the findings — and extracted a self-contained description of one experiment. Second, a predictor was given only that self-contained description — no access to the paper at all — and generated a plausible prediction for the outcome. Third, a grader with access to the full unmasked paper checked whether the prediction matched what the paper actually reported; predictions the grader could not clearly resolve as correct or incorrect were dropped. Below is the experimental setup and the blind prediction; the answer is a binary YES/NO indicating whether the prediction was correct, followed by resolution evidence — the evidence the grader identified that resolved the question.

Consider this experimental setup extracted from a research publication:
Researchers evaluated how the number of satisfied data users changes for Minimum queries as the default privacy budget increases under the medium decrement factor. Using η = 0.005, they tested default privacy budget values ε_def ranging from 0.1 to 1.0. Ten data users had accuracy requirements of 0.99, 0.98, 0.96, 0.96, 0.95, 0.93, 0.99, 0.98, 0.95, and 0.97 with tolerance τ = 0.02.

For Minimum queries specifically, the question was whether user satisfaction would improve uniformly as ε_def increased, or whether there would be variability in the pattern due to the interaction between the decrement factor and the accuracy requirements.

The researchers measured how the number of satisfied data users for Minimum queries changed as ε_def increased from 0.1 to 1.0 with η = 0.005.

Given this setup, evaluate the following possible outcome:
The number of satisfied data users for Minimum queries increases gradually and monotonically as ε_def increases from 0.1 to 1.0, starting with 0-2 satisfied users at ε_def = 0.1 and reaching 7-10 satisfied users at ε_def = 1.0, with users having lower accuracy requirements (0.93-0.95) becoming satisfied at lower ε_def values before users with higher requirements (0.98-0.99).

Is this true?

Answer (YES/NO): NO